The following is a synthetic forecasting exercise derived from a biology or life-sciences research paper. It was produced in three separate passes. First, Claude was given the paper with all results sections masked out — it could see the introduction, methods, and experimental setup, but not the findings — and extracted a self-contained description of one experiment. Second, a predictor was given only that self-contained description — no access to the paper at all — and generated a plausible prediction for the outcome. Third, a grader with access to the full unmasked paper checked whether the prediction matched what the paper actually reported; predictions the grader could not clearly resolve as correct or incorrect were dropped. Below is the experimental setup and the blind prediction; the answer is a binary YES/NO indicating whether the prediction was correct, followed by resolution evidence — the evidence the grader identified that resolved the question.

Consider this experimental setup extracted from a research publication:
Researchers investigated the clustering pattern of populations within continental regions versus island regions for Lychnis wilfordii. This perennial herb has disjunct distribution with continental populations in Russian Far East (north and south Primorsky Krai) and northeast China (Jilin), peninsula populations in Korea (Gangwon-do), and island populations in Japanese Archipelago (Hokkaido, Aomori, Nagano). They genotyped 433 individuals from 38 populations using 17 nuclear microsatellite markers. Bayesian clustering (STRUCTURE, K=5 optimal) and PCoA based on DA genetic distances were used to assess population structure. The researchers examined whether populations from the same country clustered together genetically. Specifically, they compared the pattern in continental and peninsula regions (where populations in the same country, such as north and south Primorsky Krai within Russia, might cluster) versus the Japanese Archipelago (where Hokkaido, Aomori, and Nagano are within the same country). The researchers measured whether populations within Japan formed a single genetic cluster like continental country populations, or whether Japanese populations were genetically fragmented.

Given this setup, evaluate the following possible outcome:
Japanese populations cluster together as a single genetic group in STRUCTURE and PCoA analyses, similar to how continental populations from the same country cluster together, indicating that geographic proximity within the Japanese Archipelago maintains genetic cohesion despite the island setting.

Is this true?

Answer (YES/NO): NO